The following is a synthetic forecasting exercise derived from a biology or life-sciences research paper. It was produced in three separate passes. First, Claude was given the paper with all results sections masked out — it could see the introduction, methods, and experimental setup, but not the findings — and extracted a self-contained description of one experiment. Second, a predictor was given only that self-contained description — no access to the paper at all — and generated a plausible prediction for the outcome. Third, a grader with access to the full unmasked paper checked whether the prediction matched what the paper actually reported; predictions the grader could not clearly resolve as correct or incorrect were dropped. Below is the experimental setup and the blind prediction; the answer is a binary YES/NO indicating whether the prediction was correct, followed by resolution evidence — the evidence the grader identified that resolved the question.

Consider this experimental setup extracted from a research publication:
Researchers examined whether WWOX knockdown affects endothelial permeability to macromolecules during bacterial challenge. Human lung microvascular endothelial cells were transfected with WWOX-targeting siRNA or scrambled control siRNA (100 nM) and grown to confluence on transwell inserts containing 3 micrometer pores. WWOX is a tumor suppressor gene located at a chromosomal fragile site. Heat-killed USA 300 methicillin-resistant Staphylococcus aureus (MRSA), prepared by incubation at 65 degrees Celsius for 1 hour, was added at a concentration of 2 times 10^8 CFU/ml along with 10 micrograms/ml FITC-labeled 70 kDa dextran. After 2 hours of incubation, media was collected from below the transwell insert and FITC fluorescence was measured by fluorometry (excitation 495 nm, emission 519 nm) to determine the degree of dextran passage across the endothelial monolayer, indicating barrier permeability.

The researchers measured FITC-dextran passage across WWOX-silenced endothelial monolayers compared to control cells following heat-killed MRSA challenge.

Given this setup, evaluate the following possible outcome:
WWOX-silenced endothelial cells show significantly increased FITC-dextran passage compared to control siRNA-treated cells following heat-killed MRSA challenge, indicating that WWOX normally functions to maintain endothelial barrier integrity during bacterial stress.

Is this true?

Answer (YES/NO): YES